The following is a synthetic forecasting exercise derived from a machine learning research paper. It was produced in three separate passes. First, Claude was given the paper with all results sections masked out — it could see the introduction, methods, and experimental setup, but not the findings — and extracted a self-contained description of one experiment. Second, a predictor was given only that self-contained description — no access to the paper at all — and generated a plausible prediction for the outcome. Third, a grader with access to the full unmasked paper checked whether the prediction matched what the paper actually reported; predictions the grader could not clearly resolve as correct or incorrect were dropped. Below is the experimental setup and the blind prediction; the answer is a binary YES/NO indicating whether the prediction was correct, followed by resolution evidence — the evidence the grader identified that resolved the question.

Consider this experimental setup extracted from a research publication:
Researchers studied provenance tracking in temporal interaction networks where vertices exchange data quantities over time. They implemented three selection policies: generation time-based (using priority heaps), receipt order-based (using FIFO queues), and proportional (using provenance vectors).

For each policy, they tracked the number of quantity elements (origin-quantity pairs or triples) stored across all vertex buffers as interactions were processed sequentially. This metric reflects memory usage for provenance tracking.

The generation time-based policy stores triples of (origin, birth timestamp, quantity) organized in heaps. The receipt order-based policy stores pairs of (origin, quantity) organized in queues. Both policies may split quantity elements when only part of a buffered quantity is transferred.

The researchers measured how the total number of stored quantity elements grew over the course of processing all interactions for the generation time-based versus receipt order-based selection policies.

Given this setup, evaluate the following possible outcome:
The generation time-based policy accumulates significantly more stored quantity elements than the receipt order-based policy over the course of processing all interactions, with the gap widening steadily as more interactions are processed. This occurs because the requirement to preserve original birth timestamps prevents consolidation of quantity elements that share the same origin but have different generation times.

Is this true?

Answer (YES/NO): NO